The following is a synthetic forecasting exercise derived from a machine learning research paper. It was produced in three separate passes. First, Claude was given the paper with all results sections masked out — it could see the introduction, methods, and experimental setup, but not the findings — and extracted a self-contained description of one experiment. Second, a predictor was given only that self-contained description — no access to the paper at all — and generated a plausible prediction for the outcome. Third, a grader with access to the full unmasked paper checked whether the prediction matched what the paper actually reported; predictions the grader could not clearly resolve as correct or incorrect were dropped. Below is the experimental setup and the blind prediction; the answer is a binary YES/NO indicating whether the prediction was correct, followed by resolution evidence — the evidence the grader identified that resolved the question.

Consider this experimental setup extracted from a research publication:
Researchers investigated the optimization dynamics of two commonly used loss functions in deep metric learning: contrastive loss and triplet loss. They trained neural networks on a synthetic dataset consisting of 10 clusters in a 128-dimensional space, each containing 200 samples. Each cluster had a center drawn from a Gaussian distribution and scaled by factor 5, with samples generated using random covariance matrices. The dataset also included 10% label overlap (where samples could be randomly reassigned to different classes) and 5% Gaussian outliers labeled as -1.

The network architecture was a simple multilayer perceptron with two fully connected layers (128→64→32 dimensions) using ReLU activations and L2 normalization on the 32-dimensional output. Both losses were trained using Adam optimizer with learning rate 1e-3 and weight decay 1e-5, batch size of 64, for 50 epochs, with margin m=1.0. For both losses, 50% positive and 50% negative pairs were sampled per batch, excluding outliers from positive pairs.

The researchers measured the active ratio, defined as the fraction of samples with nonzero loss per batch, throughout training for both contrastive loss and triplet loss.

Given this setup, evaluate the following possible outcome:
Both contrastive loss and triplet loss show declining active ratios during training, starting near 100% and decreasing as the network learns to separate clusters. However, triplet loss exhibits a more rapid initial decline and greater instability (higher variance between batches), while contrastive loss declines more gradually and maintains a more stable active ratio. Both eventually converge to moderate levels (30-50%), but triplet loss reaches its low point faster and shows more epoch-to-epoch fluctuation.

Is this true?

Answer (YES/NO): NO